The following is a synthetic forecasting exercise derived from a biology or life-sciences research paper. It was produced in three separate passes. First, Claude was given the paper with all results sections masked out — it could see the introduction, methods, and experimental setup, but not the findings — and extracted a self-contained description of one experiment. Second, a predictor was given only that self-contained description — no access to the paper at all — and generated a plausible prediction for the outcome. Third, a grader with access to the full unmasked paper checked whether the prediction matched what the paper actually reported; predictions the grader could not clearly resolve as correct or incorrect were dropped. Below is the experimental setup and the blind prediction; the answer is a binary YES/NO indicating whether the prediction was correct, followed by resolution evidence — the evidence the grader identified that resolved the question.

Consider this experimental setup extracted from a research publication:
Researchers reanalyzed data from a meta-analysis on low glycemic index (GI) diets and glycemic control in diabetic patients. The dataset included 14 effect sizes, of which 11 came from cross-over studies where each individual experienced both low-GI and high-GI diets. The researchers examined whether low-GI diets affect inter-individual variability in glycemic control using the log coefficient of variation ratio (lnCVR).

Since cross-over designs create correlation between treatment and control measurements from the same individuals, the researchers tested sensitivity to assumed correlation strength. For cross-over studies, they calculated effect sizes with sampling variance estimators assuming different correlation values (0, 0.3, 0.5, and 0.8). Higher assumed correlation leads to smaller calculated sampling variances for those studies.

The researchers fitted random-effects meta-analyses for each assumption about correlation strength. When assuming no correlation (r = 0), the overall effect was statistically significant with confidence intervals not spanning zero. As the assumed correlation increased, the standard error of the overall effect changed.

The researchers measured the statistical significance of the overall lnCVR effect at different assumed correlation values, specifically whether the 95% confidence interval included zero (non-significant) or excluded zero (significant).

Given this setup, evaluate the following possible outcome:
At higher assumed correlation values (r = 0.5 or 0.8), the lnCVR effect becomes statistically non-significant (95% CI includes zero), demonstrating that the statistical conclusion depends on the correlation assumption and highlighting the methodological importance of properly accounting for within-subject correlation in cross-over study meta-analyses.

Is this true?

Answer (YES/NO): YES